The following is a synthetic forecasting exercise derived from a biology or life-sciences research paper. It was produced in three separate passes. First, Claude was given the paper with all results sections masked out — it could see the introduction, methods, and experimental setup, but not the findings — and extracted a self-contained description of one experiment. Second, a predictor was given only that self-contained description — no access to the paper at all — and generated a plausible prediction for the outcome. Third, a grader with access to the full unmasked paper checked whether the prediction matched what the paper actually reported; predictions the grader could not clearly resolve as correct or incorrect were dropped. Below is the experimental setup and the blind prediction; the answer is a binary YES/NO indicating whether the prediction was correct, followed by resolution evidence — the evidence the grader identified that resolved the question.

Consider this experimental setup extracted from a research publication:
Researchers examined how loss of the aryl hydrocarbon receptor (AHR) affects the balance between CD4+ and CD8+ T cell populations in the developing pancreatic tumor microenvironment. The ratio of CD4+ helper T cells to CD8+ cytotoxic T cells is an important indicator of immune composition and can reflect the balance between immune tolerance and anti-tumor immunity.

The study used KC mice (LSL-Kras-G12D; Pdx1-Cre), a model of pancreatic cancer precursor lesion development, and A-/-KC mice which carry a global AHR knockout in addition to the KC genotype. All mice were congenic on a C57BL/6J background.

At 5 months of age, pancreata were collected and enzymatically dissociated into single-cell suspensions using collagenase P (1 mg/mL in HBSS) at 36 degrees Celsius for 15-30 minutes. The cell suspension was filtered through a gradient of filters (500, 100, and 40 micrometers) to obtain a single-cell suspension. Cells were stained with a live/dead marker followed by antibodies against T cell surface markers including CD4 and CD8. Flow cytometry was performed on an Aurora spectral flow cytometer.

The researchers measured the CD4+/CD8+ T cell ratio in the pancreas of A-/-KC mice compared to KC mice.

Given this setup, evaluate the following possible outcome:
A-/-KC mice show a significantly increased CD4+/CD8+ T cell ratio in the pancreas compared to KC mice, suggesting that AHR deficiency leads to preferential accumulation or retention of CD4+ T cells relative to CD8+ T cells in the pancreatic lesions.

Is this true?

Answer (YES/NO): NO